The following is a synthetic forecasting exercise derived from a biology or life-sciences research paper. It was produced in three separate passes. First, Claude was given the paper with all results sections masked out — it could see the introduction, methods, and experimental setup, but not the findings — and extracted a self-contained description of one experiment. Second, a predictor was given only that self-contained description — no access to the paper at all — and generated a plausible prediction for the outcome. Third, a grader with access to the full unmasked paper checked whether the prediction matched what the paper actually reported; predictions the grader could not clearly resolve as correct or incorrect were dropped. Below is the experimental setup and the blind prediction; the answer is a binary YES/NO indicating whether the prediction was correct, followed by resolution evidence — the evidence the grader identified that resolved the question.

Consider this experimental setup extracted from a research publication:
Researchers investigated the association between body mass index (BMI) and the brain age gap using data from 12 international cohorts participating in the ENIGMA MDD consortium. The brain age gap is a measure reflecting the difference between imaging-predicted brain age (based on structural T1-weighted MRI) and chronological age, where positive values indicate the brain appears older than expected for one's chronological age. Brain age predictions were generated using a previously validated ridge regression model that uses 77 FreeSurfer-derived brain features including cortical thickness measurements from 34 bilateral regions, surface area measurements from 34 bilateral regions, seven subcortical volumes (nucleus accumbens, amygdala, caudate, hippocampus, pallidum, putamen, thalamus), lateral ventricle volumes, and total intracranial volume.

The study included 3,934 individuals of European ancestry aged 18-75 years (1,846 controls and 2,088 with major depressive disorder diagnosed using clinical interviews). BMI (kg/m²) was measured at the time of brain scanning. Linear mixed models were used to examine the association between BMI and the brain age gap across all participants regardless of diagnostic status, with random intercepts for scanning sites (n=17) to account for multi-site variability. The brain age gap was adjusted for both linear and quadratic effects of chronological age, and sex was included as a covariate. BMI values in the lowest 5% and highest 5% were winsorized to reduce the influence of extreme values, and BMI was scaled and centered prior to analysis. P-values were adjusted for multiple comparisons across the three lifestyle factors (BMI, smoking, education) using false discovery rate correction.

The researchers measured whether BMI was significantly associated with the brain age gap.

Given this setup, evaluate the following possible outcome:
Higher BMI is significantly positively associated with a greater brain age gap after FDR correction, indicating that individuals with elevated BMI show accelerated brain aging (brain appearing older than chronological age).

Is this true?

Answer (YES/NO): YES